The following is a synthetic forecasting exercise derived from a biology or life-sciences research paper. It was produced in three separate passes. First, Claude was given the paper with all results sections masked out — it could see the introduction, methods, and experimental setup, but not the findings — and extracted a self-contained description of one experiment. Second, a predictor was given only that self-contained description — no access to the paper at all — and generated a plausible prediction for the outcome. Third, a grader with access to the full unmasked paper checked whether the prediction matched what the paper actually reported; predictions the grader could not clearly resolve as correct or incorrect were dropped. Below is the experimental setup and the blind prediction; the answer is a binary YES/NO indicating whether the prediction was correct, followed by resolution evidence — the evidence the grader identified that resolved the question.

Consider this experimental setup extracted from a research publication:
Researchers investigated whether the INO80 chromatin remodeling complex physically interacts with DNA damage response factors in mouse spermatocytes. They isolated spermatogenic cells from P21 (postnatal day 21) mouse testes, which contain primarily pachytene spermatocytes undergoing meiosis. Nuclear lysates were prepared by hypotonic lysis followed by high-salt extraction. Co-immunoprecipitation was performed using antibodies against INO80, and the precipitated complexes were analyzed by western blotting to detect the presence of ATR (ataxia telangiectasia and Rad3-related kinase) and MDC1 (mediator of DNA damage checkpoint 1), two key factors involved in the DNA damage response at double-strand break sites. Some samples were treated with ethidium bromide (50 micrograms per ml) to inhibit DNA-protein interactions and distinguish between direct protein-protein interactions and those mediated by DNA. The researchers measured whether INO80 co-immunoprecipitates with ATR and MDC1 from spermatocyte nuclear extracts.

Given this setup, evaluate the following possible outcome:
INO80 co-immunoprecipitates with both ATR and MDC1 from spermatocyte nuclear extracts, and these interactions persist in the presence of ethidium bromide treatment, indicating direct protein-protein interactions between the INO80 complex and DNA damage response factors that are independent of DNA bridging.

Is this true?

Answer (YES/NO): YES